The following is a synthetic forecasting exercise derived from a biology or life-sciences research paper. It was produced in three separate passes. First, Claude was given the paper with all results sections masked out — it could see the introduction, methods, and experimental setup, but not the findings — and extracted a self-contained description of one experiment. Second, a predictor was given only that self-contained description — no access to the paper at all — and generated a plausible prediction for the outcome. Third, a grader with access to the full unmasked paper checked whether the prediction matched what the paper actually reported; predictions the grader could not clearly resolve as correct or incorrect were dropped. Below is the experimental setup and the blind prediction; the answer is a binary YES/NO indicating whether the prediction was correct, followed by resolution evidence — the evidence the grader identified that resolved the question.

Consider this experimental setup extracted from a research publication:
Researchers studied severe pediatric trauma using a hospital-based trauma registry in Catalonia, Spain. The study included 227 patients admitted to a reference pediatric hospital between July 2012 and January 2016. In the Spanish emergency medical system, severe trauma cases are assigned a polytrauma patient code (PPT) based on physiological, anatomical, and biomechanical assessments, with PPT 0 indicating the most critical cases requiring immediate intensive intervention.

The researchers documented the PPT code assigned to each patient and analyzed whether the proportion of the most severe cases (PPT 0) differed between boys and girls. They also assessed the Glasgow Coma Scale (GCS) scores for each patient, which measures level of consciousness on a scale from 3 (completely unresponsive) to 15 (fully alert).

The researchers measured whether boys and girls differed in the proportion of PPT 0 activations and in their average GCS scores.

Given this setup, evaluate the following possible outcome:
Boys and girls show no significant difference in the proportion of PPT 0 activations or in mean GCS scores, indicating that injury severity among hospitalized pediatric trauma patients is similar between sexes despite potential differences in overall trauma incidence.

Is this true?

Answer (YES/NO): YES